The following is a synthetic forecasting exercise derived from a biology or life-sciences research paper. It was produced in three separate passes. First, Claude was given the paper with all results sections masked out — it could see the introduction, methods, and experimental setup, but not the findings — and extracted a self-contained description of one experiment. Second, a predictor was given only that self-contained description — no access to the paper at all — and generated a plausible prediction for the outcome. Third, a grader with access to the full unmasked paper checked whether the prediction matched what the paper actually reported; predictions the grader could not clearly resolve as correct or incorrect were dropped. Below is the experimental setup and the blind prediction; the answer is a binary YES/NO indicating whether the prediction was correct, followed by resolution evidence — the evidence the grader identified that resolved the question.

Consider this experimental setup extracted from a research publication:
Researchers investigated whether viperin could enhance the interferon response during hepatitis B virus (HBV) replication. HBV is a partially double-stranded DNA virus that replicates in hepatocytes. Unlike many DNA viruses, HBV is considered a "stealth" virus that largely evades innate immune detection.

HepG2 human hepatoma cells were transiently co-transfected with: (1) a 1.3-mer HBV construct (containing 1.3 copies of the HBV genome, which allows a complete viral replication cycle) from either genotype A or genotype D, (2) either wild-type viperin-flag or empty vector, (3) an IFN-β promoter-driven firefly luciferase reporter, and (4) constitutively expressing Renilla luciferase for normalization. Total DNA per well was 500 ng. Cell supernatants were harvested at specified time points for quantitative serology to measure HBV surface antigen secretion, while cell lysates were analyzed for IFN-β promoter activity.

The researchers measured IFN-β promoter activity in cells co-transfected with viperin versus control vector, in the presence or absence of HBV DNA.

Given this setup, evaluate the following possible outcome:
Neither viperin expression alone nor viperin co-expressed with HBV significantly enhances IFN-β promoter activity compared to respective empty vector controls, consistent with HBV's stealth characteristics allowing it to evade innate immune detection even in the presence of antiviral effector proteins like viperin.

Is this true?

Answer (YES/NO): NO